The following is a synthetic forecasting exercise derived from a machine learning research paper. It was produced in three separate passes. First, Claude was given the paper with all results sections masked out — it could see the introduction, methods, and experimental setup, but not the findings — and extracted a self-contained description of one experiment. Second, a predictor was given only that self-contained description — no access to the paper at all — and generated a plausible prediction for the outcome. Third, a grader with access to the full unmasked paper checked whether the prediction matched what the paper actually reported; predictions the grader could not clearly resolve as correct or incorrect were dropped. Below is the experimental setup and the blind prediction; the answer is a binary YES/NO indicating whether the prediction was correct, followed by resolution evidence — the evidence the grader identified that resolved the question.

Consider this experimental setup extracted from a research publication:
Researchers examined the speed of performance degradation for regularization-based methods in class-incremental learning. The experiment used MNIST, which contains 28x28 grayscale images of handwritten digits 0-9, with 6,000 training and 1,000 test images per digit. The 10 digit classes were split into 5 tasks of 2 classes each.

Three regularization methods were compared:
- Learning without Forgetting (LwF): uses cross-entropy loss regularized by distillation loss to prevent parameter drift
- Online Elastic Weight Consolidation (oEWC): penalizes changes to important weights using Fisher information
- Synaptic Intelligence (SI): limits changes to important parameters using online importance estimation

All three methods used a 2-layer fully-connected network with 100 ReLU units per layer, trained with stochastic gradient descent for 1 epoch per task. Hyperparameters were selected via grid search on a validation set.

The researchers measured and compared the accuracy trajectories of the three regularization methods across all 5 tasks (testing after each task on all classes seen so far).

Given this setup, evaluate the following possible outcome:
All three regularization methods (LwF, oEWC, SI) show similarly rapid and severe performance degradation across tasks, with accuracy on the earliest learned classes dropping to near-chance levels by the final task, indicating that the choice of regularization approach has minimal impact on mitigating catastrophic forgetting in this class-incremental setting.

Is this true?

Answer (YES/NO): YES